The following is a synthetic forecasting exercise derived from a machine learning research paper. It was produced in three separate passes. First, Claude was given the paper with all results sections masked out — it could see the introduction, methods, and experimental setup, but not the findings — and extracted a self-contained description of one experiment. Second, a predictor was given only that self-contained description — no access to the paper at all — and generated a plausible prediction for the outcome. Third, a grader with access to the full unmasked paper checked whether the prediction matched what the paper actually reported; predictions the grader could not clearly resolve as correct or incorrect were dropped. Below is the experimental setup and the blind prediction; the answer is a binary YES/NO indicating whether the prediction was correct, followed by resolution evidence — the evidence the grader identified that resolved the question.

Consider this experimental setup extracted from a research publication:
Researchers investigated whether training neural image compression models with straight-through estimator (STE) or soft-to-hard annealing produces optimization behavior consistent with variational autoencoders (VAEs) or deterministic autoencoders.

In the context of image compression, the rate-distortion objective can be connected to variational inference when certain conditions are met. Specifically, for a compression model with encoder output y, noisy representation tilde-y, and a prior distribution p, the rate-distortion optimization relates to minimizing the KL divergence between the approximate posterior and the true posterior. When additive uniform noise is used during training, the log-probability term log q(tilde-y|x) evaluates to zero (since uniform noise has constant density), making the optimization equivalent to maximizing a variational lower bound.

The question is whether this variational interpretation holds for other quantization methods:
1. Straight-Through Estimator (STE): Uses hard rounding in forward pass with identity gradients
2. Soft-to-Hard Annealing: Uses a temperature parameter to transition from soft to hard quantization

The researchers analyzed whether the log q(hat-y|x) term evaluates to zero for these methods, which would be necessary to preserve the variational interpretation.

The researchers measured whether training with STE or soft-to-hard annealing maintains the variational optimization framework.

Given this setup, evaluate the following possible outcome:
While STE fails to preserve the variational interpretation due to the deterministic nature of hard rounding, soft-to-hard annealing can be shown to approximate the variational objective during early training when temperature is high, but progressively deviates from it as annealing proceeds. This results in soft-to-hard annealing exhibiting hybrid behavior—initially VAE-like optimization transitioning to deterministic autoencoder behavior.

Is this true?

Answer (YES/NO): NO